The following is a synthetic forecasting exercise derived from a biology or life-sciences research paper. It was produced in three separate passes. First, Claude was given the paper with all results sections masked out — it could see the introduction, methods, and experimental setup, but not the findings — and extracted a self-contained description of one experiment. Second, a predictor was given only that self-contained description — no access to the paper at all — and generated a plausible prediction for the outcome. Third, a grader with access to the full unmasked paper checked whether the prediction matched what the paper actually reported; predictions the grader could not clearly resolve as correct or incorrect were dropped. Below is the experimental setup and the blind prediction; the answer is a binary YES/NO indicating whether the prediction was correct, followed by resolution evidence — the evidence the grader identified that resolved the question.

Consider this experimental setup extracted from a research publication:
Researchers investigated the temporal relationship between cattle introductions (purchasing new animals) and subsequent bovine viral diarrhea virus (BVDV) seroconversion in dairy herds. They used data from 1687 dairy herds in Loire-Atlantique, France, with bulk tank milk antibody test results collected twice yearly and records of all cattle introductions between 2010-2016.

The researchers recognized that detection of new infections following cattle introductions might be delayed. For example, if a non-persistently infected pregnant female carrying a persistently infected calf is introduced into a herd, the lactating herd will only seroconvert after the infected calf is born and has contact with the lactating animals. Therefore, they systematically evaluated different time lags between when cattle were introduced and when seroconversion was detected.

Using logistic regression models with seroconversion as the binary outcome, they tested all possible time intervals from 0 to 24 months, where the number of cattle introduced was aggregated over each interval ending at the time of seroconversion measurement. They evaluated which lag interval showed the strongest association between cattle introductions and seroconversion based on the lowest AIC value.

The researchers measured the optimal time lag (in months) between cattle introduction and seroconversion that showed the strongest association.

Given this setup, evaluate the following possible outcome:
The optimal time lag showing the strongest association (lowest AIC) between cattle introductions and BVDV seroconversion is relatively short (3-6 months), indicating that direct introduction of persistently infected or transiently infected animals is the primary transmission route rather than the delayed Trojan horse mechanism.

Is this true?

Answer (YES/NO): NO